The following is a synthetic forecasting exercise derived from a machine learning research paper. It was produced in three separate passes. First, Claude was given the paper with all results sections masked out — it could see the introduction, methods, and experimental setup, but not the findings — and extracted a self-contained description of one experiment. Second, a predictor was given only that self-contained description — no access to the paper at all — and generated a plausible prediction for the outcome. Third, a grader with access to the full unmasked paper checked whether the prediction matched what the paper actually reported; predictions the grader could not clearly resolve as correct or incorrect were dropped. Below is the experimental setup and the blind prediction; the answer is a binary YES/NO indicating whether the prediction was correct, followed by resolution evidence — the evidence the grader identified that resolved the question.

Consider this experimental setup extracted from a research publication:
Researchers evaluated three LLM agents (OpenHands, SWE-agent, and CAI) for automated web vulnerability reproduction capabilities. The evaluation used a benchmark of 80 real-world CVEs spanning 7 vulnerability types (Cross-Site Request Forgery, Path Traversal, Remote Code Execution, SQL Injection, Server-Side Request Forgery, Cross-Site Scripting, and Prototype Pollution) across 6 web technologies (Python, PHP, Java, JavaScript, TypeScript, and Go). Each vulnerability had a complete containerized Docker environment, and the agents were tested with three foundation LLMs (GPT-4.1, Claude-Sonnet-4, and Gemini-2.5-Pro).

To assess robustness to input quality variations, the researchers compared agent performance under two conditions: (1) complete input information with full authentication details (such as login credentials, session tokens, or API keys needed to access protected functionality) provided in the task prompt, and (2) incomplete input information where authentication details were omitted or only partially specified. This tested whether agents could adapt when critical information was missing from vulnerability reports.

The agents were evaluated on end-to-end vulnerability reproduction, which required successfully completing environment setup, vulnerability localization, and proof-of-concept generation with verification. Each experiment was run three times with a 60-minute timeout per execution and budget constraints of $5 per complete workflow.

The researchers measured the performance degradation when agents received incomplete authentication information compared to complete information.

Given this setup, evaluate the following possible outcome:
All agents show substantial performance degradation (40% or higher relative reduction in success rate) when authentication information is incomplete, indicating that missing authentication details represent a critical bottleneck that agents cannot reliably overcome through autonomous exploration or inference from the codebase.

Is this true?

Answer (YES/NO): NO